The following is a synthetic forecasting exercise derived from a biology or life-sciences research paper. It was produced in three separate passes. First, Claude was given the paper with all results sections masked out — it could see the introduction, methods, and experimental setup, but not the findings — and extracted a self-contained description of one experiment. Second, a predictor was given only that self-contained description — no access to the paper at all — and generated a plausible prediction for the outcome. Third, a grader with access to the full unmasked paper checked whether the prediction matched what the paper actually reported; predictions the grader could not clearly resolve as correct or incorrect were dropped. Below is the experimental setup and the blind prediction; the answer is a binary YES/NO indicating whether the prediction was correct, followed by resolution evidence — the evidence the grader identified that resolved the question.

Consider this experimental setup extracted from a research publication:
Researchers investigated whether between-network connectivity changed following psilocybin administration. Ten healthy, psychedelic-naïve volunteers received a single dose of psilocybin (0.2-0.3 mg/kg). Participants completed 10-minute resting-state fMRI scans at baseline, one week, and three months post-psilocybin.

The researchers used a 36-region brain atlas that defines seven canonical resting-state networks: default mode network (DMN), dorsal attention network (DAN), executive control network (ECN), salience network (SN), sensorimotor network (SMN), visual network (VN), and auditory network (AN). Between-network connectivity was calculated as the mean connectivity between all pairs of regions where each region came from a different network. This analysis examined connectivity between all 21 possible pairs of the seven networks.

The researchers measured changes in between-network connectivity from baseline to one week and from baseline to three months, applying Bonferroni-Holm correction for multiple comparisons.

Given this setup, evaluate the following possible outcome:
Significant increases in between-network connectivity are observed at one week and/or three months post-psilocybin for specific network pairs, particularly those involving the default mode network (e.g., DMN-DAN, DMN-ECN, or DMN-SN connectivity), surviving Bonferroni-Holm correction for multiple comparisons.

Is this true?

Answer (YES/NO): NO